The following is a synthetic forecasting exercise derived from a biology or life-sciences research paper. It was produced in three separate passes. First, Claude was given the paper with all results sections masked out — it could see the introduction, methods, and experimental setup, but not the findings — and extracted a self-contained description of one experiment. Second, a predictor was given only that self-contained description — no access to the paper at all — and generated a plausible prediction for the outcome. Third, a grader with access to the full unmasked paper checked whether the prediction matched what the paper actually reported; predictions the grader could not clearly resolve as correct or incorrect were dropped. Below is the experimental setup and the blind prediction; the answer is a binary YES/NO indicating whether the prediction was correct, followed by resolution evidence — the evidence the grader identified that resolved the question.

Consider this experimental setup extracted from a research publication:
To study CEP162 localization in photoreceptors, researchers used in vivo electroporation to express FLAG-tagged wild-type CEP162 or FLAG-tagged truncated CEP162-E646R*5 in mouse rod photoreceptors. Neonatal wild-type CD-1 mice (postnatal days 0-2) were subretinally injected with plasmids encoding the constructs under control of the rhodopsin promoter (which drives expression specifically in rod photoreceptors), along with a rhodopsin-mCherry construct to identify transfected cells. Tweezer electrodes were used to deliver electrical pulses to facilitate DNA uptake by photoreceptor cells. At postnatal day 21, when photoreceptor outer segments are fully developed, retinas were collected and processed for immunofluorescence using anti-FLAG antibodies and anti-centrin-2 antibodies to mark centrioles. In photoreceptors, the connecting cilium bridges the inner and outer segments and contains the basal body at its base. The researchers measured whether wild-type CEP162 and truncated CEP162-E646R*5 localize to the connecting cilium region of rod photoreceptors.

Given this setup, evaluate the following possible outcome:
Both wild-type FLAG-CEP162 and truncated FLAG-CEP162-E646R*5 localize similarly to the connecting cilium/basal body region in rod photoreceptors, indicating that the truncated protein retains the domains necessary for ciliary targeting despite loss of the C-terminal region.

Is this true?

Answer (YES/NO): NO